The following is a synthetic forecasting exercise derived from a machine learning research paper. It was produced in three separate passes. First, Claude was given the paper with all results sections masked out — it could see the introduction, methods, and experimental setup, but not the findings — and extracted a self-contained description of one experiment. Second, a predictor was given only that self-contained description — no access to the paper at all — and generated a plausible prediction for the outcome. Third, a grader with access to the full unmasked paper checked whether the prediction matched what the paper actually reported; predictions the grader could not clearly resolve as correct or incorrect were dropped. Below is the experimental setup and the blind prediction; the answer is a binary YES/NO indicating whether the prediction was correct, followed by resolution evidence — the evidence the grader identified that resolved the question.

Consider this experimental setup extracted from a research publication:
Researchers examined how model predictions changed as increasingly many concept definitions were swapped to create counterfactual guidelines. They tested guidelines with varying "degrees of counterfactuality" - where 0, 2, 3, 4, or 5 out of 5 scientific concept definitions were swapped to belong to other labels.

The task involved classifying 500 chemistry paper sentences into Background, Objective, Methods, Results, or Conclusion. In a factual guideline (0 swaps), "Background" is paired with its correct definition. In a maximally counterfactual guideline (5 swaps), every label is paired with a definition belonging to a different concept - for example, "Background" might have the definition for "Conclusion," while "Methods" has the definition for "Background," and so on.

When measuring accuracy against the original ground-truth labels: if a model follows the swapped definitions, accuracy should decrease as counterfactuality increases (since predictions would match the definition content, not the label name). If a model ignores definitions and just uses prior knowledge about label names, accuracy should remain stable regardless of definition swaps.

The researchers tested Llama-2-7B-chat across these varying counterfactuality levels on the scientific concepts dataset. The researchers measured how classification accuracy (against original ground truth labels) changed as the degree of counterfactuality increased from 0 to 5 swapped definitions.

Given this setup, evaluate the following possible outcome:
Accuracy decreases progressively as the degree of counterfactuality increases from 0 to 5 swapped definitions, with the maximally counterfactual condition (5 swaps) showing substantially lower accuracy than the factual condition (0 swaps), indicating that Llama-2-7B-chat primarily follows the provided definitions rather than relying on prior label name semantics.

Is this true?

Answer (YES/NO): NO